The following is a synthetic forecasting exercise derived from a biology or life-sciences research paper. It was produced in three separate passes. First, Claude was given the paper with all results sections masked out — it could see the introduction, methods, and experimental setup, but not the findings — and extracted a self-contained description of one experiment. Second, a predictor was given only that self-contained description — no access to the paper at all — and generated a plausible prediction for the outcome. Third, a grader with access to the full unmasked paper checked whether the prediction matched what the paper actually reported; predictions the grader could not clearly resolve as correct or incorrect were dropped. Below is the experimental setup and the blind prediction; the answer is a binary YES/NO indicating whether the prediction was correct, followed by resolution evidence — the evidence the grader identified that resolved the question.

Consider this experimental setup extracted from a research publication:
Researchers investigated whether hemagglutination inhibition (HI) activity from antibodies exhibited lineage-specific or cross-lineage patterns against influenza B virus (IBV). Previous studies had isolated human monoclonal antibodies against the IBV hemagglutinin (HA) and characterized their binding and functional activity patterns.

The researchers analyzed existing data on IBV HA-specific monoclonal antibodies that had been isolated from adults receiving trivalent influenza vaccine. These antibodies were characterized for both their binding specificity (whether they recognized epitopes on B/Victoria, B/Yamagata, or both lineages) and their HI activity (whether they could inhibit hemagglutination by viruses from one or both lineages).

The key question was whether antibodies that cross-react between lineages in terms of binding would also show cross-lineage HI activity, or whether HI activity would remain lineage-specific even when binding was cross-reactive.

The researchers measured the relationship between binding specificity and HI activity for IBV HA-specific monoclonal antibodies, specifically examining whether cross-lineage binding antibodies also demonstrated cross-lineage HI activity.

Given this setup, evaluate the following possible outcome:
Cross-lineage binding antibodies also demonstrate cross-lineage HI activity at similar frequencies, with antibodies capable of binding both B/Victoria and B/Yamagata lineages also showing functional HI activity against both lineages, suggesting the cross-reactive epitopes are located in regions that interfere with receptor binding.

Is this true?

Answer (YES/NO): NO